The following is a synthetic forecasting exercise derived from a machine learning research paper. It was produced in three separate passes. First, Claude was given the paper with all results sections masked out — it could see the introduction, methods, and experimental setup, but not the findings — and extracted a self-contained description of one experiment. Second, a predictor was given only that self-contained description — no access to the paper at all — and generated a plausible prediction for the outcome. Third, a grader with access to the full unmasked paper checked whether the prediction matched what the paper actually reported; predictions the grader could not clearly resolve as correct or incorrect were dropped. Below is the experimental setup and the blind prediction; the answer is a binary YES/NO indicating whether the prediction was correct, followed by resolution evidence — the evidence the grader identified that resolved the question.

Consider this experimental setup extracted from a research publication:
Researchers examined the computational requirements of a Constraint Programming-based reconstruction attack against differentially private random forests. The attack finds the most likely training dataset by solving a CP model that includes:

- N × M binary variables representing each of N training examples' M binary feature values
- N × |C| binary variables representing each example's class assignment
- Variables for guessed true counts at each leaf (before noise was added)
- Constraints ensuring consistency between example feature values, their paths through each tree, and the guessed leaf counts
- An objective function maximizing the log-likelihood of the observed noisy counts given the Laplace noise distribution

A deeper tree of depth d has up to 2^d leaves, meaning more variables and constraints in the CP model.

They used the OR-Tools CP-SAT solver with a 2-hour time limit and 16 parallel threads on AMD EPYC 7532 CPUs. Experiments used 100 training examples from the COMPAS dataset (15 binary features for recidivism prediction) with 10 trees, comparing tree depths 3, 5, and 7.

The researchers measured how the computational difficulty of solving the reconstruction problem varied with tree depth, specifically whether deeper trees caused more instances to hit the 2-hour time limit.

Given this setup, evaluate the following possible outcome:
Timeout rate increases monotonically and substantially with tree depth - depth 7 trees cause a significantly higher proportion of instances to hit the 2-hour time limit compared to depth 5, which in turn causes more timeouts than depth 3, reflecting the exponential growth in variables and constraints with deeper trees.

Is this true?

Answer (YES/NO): NO